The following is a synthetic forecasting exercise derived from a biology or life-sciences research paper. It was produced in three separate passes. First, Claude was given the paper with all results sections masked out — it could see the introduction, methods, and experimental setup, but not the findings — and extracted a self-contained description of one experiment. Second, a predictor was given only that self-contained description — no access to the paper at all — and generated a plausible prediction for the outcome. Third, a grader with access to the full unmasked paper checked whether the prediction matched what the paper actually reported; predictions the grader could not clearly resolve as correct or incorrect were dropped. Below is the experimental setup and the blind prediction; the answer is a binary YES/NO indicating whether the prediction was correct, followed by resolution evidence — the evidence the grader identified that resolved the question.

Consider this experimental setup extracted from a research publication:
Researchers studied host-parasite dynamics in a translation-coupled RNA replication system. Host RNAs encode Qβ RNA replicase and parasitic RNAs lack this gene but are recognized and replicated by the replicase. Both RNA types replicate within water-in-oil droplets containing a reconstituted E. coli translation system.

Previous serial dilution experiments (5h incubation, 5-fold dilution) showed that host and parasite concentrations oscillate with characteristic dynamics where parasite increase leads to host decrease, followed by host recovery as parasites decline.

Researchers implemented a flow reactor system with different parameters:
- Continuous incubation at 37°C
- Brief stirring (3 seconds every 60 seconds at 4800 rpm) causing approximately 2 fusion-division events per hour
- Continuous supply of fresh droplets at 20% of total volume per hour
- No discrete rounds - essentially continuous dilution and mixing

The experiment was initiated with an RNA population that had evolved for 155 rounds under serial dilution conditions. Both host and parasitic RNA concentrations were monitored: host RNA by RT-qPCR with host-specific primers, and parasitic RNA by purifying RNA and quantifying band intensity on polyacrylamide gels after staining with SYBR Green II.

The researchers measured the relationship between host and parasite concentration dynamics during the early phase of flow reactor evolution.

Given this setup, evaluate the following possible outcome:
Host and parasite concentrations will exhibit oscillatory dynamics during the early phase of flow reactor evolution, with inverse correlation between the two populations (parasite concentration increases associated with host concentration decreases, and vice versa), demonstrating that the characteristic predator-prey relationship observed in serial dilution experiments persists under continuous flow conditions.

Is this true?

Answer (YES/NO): NO